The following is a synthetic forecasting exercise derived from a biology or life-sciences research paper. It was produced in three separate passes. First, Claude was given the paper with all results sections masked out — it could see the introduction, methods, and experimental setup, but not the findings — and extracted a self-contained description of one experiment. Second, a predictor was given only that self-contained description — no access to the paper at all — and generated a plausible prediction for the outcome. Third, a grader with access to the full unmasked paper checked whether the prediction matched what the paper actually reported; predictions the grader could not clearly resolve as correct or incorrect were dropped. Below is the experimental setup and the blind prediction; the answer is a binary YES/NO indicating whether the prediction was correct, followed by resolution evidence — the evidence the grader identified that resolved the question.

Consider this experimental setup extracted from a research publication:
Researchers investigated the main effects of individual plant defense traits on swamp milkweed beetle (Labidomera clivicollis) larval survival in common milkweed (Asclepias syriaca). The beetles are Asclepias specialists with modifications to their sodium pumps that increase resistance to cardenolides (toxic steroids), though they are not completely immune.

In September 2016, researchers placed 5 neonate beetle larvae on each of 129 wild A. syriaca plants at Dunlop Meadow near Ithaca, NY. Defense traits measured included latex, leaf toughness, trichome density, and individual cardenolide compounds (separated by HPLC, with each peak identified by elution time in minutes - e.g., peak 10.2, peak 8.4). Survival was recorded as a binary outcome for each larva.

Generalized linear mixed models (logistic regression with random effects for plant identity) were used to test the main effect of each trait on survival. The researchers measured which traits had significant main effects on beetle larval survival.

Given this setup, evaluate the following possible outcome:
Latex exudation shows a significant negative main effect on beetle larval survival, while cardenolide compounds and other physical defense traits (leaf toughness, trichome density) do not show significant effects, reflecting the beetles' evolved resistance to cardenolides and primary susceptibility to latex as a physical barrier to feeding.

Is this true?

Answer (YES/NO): NO